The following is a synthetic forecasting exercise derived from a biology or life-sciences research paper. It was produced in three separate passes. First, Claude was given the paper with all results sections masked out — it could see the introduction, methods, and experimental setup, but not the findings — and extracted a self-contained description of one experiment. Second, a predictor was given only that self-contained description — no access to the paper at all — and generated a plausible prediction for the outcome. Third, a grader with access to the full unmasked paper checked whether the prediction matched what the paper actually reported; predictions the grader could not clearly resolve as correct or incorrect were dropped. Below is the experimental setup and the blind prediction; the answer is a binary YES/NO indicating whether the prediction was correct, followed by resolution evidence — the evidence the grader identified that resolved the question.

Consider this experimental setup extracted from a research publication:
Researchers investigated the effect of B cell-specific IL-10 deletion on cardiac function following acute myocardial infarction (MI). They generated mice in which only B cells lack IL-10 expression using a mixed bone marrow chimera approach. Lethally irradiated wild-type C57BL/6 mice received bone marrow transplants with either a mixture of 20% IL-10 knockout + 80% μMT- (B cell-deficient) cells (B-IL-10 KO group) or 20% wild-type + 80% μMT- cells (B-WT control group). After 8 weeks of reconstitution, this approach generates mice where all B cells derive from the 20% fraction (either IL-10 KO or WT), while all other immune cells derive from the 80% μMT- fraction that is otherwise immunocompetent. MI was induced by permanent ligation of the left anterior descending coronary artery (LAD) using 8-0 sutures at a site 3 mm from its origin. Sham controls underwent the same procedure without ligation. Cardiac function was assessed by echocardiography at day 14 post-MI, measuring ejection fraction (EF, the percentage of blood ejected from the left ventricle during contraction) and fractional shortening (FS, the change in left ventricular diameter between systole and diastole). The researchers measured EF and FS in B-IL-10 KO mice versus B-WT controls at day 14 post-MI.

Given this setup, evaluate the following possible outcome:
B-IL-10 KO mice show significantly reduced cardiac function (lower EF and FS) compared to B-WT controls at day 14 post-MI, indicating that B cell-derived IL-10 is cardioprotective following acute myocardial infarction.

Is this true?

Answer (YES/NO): YES